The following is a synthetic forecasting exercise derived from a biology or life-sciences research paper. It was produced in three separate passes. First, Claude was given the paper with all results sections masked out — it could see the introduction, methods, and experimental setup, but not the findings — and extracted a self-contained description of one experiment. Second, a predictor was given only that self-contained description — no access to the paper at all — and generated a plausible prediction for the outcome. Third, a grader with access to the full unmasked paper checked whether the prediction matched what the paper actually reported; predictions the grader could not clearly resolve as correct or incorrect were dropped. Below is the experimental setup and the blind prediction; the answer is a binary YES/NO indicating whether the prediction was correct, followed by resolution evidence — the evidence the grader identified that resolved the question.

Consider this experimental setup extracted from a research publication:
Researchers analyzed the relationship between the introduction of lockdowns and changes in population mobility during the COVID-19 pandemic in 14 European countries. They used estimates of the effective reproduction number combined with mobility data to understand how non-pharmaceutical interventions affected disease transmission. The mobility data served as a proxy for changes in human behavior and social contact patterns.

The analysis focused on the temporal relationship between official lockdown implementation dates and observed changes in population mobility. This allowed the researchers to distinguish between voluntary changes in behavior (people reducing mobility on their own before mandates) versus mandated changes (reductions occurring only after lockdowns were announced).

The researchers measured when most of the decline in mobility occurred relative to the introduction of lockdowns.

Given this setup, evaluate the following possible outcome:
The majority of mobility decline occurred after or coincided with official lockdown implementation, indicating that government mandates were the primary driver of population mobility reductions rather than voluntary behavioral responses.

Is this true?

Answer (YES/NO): NO